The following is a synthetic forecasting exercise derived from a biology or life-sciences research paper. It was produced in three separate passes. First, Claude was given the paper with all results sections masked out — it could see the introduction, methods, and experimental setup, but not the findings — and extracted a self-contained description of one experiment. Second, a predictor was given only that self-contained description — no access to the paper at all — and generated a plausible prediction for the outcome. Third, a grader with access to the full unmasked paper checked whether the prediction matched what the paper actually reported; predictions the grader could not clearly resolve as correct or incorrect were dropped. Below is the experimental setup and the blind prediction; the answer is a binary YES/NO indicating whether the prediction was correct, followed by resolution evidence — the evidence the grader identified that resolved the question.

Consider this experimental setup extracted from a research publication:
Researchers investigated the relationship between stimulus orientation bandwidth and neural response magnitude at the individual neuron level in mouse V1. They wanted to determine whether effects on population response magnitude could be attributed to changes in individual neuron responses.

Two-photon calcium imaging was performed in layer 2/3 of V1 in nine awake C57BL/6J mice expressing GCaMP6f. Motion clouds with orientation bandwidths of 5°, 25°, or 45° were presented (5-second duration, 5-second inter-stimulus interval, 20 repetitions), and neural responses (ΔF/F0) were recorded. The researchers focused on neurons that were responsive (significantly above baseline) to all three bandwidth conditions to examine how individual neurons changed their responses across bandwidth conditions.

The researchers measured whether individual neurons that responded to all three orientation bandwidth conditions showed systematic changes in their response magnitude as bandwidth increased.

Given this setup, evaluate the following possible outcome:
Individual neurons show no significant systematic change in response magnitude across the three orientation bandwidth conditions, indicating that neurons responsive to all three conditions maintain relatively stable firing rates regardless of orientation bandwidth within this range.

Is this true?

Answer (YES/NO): NO